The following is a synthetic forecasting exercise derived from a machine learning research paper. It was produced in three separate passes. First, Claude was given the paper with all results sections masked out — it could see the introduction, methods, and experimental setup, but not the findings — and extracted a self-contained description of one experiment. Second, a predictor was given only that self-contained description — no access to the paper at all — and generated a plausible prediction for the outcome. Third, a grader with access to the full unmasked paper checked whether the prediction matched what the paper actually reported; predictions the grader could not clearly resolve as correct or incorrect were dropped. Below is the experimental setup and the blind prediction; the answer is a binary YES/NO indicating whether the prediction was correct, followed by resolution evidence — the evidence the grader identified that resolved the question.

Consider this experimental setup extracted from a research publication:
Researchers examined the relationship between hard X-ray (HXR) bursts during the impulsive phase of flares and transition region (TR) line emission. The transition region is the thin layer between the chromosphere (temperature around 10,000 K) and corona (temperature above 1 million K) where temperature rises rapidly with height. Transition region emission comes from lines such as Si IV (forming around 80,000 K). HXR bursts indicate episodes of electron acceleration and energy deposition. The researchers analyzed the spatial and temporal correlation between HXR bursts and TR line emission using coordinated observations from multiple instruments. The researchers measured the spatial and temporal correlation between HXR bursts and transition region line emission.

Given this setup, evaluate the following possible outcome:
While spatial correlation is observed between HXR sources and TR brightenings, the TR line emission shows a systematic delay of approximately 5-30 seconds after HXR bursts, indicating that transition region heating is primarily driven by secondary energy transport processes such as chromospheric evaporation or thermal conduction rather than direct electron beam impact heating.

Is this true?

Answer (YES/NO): NO